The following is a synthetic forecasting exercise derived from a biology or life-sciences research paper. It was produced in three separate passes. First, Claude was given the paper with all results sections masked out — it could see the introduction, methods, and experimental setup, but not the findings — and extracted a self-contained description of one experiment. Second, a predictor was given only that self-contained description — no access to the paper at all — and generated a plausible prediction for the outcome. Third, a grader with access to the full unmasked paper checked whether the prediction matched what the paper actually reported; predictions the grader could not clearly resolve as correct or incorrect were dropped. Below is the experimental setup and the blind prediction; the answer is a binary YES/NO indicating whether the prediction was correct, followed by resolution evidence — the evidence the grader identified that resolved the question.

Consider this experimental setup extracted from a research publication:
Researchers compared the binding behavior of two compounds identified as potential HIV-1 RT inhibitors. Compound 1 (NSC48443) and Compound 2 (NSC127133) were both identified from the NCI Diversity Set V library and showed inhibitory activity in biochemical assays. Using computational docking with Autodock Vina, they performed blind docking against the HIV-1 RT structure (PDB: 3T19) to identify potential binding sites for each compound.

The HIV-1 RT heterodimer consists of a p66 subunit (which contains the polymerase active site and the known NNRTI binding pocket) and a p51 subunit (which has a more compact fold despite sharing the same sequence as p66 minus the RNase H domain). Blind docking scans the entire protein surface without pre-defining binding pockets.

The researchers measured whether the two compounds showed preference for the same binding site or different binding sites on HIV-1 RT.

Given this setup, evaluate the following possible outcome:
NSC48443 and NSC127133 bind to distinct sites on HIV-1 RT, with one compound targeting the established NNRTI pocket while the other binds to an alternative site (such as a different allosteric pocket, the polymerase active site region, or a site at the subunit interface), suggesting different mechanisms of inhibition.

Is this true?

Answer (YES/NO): YES